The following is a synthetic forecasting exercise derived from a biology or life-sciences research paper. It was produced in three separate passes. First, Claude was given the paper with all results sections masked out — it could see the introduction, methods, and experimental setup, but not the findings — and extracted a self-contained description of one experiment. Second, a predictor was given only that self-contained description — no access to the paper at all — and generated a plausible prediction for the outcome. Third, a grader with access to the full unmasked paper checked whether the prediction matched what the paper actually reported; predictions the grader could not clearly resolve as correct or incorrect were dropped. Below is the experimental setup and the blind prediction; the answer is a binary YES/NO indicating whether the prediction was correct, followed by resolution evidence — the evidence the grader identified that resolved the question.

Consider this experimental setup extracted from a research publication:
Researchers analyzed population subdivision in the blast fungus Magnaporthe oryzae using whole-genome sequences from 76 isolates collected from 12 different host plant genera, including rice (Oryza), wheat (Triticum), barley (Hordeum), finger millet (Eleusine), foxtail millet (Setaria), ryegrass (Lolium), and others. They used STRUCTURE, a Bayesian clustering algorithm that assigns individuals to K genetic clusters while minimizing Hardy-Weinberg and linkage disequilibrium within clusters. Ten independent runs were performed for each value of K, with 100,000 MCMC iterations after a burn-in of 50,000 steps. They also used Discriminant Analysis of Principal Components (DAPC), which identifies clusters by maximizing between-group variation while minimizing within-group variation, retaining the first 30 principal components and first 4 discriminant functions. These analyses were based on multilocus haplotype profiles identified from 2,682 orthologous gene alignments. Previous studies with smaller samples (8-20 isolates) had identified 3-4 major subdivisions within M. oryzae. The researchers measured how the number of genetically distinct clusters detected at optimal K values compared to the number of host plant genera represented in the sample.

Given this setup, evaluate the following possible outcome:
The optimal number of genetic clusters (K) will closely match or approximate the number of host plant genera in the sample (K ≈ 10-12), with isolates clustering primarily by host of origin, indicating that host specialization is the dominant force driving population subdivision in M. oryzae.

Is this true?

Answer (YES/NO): YES